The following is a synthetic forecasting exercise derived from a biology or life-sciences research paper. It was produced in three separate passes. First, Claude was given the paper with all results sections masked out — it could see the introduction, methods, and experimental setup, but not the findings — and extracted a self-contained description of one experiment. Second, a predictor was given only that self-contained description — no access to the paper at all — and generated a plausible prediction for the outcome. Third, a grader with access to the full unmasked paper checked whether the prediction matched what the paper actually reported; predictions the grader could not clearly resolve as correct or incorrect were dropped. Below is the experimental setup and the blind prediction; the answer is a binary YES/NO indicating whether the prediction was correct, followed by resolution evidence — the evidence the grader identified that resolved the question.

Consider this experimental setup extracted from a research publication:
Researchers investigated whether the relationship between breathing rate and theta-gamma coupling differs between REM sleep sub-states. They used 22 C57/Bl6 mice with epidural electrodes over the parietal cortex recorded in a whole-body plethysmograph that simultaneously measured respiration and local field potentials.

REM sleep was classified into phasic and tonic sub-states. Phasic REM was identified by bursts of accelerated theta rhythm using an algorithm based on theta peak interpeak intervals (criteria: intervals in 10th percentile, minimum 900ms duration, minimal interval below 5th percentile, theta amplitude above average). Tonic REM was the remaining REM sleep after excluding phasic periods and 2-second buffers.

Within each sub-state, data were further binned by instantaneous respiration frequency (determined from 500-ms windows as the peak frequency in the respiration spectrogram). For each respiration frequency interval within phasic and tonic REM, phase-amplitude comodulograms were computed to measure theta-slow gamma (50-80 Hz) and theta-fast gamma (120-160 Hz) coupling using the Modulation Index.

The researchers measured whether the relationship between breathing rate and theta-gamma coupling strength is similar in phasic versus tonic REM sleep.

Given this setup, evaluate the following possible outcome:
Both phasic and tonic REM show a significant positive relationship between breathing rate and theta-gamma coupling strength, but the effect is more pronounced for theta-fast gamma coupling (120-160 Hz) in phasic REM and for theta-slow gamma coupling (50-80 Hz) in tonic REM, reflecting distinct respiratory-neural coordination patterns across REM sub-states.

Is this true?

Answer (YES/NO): NO